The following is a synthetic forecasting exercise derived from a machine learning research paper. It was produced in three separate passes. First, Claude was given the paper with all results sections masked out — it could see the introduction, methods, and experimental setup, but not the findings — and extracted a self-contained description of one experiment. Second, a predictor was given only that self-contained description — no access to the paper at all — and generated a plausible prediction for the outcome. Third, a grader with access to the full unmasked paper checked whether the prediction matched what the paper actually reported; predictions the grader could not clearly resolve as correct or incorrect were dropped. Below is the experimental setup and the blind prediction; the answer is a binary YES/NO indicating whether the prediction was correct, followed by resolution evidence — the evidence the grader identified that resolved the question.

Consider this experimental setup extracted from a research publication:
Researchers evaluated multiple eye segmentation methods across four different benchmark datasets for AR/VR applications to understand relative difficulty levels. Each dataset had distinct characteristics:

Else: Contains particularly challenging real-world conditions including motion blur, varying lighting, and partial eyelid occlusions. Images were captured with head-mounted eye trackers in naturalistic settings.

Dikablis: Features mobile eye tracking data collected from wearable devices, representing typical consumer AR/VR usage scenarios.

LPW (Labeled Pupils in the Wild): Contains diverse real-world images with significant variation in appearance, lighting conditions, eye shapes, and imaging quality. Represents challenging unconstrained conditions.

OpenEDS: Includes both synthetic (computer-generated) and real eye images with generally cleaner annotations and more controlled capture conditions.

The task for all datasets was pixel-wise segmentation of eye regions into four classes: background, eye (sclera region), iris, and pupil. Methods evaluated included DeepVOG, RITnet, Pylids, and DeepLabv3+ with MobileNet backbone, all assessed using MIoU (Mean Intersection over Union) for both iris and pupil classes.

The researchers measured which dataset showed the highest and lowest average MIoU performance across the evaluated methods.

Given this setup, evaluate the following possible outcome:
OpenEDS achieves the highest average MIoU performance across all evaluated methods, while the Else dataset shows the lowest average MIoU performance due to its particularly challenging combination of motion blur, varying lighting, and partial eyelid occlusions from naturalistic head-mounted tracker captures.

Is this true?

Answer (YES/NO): NO